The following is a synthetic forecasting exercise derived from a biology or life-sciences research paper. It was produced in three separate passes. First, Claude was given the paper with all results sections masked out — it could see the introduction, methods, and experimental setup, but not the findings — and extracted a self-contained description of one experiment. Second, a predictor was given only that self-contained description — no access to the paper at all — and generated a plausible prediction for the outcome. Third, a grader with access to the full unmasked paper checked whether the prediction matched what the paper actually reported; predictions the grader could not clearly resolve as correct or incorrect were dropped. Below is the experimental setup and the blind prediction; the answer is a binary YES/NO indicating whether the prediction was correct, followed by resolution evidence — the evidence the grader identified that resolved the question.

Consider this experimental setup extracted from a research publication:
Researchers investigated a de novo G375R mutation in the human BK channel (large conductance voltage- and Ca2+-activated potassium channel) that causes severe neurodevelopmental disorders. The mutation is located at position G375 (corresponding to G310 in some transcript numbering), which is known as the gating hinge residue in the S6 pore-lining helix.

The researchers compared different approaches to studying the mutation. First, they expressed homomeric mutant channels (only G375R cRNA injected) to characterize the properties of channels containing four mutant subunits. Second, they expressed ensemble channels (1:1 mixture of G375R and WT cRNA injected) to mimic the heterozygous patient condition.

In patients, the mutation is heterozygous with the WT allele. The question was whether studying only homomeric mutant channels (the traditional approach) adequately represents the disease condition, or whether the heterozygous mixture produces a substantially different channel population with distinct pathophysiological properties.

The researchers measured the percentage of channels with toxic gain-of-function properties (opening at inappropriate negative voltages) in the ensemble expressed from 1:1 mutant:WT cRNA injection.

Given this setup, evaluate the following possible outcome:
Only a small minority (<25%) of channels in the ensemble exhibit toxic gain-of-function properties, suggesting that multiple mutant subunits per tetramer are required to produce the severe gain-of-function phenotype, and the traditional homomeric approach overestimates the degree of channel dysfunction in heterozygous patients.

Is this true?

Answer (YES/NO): NO